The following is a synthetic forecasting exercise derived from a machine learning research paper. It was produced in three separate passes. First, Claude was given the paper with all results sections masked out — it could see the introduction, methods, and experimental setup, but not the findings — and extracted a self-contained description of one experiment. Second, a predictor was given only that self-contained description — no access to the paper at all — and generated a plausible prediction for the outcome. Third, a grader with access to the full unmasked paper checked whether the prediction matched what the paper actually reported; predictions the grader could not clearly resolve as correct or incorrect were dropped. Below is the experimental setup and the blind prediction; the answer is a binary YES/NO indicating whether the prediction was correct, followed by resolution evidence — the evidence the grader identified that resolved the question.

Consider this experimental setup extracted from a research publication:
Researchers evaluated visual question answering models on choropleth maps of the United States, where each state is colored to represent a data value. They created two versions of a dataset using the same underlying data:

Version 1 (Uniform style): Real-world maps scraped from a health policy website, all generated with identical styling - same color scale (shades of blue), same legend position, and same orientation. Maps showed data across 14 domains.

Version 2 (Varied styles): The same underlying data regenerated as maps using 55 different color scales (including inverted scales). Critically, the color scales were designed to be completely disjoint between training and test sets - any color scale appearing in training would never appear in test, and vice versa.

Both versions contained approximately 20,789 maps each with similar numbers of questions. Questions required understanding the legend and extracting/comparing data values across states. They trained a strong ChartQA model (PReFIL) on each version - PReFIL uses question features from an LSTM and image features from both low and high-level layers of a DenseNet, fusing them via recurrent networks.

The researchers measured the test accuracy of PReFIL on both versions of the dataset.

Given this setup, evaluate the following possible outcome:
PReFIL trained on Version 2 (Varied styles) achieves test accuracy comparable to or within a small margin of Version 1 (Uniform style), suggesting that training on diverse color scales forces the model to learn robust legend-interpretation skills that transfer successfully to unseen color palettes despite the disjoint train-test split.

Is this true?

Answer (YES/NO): NO